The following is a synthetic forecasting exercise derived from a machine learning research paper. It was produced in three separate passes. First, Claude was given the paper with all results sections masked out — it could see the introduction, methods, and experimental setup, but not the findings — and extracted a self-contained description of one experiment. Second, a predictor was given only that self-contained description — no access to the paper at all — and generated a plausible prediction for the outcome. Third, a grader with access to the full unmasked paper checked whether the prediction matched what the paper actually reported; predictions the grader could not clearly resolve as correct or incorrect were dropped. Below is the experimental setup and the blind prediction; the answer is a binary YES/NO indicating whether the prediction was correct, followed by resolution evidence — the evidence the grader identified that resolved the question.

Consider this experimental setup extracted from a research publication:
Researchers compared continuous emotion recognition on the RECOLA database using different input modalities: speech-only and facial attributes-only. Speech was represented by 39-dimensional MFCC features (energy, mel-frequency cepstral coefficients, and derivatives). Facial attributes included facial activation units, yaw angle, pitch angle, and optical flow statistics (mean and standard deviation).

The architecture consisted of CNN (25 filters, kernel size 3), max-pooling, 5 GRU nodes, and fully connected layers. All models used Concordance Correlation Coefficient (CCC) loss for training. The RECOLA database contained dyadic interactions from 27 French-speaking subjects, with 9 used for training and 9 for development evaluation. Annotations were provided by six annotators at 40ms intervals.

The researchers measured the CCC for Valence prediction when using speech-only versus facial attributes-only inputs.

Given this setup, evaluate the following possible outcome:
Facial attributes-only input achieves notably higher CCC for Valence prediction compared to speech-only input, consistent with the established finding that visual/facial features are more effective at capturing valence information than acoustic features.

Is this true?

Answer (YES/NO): NO